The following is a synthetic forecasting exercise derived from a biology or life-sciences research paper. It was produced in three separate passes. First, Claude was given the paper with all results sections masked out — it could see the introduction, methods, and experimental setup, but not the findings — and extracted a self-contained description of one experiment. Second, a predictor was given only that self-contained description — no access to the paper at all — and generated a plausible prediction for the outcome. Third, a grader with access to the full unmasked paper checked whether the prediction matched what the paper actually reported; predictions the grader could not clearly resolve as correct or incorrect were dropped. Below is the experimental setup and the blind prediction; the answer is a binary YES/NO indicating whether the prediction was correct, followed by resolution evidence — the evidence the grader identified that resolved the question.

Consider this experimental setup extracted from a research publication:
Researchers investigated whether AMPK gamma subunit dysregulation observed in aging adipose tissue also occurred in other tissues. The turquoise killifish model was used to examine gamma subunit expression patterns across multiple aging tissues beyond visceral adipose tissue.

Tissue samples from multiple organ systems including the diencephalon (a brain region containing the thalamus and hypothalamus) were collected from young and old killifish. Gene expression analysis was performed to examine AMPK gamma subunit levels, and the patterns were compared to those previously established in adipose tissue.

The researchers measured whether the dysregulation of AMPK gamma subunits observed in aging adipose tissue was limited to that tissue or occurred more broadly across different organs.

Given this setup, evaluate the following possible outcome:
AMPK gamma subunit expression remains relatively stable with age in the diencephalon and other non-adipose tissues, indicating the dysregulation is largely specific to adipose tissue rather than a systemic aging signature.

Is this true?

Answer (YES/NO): NO